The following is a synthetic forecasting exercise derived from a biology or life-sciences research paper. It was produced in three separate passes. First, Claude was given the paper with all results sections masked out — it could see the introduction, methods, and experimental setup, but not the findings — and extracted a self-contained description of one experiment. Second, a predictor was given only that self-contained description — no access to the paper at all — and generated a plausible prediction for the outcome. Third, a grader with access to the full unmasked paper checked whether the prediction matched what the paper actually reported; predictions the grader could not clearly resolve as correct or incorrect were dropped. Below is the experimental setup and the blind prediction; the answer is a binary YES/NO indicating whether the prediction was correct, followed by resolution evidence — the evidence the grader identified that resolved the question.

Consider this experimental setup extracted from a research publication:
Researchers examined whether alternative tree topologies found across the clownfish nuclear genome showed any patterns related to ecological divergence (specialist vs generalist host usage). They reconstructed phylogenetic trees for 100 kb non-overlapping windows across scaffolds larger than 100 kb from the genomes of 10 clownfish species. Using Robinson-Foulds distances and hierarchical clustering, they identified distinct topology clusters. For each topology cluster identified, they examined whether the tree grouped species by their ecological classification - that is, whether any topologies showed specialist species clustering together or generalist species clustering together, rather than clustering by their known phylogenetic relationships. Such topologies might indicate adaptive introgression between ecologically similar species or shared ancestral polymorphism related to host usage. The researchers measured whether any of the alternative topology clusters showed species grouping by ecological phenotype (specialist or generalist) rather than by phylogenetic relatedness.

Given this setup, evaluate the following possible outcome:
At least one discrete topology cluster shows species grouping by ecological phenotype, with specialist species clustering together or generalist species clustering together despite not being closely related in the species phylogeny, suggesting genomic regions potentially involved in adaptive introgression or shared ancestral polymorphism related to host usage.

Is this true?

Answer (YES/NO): NO